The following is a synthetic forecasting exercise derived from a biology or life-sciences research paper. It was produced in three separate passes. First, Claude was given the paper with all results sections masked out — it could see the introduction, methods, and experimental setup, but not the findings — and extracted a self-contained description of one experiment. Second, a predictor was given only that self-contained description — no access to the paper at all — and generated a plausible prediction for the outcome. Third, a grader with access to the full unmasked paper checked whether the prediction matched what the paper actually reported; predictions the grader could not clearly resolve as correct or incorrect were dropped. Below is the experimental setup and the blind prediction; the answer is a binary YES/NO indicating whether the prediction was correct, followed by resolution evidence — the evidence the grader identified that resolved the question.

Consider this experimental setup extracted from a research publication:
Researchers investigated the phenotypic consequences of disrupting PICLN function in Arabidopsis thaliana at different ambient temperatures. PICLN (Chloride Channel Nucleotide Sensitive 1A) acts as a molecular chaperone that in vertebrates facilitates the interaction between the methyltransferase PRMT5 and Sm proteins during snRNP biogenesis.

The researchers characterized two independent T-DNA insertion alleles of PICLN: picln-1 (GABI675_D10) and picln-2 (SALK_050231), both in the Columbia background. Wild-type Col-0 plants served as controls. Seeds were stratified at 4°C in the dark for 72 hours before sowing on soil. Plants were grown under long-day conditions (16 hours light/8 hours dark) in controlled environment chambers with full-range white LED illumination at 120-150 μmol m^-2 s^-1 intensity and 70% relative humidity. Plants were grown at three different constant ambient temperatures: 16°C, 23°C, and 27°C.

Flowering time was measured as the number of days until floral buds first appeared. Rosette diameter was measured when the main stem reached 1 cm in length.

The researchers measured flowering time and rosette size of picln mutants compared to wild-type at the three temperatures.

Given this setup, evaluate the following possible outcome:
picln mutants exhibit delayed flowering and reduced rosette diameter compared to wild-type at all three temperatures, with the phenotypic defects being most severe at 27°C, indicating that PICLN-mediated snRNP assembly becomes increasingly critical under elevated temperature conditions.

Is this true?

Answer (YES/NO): NO